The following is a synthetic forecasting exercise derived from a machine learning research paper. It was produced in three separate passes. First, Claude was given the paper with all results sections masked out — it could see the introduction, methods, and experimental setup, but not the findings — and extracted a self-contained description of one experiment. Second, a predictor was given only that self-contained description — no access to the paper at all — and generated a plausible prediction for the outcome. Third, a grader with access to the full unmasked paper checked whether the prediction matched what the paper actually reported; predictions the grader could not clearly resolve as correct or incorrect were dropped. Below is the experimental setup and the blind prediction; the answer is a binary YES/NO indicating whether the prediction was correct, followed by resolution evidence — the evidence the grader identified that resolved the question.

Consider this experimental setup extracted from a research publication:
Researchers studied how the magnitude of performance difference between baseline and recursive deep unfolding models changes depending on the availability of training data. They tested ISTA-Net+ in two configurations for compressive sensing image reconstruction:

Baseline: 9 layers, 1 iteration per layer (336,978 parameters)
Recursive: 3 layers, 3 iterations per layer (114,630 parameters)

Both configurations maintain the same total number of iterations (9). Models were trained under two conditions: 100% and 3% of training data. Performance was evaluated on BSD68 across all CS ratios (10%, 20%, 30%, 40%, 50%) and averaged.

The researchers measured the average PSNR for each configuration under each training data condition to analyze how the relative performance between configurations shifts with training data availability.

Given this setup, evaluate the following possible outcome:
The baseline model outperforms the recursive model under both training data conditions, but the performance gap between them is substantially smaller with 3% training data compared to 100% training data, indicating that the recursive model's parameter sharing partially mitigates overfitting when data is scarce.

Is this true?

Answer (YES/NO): NO